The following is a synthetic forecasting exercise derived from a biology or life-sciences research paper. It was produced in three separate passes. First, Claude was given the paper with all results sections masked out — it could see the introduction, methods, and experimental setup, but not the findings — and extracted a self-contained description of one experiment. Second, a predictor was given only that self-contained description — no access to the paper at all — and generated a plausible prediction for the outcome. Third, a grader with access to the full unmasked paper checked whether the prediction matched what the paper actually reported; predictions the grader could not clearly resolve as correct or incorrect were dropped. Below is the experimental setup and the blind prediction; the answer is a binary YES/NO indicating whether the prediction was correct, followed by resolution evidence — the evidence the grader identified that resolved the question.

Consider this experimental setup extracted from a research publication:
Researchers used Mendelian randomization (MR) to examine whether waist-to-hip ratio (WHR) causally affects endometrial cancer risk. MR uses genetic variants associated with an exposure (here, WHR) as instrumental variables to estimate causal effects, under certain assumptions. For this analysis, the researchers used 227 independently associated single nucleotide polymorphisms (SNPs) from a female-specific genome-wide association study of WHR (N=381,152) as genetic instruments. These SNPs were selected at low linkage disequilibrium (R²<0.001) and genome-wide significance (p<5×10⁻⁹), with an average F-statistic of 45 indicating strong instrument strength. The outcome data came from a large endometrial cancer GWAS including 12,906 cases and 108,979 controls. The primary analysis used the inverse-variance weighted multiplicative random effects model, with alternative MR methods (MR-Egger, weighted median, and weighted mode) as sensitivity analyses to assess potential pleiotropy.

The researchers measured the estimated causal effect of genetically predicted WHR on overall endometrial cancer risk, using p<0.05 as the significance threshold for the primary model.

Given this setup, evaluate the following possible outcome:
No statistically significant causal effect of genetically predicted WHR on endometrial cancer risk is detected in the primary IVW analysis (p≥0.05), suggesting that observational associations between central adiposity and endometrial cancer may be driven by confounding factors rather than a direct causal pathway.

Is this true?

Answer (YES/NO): YES